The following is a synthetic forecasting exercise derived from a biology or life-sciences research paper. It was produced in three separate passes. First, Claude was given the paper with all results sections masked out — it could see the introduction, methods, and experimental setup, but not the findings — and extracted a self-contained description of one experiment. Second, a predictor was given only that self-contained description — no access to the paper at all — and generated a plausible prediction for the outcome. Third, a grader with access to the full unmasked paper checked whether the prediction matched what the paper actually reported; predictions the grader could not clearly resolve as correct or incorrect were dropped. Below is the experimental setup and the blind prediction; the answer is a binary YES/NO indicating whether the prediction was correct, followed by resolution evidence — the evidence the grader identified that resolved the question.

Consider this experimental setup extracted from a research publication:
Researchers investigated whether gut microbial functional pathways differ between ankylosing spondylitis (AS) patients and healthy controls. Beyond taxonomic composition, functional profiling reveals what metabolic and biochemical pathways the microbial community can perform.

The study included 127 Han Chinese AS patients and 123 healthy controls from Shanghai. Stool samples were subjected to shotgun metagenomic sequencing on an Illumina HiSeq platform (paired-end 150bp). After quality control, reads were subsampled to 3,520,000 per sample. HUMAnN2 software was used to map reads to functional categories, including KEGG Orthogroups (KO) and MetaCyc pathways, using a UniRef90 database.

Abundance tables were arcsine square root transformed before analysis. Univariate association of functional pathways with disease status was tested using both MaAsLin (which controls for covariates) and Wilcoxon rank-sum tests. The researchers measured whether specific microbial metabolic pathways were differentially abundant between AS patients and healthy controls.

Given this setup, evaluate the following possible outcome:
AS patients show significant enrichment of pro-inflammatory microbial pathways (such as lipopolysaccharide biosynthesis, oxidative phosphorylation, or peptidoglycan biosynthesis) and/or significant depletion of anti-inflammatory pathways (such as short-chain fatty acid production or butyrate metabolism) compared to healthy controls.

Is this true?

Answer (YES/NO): NO